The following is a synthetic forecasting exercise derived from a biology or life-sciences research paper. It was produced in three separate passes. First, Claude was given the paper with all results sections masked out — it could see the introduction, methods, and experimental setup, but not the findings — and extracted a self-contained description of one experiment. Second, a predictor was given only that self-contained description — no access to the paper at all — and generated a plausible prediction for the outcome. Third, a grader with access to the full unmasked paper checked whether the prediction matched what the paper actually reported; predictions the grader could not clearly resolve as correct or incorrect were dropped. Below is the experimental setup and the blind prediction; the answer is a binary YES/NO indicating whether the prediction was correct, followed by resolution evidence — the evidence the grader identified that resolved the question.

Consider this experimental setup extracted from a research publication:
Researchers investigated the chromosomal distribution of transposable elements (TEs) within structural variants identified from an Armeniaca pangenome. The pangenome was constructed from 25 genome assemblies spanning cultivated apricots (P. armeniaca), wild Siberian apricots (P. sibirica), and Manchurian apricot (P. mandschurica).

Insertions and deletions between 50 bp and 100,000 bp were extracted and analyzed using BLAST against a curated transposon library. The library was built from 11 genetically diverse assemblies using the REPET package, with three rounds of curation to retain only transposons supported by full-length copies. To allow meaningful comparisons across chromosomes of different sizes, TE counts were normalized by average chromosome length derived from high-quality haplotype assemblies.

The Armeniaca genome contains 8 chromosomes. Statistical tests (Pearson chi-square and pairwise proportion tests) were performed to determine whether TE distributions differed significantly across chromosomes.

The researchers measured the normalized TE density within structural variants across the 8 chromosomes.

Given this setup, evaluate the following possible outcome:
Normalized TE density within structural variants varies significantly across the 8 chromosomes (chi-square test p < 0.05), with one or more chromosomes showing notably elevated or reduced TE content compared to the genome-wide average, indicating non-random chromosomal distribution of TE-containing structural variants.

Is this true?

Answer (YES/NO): NO